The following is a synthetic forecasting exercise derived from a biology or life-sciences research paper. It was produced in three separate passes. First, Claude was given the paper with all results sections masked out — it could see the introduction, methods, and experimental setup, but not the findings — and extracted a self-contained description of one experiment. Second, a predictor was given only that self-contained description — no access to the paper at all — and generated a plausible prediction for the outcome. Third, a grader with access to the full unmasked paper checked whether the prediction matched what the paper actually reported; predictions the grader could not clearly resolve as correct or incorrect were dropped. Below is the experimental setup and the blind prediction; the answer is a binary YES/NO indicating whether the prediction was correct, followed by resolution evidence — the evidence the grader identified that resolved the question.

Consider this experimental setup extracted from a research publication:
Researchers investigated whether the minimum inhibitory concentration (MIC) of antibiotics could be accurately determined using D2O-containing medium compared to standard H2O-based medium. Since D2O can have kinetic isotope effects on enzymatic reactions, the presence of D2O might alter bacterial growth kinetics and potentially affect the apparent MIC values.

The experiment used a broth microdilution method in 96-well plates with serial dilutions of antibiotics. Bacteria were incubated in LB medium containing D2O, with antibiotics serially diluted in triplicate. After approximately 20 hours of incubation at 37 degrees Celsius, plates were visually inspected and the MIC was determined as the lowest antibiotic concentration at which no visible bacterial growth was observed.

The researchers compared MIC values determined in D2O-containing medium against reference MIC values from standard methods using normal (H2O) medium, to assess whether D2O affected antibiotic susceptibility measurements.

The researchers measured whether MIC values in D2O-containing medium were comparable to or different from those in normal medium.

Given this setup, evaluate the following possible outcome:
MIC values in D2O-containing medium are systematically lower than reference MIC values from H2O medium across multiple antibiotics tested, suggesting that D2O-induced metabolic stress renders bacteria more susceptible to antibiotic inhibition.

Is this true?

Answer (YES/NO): NO